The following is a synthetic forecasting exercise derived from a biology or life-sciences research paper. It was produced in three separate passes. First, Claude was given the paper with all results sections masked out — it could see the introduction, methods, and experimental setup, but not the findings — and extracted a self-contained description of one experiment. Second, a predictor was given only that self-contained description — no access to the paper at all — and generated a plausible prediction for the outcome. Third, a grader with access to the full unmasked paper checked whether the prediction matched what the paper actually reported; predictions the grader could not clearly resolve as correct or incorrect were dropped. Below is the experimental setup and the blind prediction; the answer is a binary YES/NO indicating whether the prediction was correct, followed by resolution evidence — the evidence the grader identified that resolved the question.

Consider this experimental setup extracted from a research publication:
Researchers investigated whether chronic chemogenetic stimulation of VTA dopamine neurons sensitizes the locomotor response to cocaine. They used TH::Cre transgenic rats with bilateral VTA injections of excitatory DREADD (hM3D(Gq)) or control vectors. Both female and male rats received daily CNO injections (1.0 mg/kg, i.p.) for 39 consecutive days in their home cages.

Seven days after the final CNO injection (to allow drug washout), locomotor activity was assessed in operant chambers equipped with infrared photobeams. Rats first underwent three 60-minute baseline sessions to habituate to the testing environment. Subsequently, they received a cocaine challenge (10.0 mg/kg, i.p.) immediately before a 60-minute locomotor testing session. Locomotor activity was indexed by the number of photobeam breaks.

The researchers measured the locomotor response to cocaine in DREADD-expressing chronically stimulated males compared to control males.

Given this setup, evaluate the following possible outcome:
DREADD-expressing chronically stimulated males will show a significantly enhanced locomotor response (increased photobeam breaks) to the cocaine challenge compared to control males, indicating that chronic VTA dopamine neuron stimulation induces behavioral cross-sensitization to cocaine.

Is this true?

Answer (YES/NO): YES